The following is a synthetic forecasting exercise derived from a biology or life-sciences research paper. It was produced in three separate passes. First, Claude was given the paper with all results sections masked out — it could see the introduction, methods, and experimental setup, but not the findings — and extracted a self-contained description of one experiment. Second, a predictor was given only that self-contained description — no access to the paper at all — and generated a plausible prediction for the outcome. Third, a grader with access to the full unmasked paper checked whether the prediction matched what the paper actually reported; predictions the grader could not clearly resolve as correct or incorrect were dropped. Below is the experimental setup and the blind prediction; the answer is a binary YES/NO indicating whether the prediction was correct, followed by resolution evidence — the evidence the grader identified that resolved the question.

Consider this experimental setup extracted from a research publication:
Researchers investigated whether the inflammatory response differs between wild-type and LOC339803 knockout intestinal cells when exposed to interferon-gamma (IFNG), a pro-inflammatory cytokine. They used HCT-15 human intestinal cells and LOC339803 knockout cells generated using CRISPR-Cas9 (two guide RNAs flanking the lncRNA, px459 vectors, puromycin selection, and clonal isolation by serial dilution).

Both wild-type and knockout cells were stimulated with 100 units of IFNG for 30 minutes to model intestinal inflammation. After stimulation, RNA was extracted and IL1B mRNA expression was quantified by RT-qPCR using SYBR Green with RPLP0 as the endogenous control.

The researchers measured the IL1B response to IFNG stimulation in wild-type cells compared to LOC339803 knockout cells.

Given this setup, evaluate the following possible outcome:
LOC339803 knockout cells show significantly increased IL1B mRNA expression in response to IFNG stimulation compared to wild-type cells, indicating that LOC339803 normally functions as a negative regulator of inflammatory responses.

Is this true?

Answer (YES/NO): NO